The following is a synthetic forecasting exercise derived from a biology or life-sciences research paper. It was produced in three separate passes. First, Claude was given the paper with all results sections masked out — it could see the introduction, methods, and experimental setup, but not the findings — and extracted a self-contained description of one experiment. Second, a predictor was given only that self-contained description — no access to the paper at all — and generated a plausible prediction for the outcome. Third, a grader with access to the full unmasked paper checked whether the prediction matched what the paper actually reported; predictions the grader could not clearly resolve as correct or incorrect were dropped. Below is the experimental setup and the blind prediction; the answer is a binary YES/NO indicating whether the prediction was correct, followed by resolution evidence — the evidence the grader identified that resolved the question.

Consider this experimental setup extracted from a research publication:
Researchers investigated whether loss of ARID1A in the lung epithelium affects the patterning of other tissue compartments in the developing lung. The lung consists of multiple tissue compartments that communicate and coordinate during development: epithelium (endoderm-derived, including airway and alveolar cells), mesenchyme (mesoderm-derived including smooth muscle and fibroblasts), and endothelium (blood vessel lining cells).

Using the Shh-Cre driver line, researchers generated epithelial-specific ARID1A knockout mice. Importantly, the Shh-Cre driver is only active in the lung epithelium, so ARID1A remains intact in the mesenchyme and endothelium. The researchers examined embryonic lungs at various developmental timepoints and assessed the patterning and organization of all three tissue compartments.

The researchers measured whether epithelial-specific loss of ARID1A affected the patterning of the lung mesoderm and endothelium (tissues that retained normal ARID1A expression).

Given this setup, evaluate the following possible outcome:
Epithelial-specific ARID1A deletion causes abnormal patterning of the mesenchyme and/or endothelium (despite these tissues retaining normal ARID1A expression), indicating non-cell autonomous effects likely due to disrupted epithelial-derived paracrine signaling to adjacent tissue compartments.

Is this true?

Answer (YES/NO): YES